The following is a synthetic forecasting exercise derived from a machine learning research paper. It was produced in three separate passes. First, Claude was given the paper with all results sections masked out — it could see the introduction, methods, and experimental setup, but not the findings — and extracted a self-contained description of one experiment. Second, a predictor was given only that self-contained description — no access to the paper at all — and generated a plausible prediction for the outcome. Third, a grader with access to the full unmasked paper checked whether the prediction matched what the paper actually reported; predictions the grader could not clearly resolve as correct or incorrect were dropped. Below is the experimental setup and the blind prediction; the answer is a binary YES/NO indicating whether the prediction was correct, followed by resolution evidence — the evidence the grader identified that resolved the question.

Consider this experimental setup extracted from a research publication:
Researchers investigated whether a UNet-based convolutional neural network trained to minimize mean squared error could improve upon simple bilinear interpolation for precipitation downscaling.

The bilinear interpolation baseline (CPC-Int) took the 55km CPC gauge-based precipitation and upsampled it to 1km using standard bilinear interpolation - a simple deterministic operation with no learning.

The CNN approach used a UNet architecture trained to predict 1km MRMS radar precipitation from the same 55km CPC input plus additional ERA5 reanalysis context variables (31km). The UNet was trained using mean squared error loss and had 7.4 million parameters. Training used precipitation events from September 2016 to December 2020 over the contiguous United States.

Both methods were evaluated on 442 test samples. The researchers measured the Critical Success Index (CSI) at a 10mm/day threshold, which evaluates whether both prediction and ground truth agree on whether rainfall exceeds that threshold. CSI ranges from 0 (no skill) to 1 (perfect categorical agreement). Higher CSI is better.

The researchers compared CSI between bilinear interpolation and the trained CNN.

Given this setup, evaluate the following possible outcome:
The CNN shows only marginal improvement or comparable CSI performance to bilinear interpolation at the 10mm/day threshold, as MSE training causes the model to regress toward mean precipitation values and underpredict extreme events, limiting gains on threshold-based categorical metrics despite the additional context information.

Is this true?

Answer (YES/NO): NO